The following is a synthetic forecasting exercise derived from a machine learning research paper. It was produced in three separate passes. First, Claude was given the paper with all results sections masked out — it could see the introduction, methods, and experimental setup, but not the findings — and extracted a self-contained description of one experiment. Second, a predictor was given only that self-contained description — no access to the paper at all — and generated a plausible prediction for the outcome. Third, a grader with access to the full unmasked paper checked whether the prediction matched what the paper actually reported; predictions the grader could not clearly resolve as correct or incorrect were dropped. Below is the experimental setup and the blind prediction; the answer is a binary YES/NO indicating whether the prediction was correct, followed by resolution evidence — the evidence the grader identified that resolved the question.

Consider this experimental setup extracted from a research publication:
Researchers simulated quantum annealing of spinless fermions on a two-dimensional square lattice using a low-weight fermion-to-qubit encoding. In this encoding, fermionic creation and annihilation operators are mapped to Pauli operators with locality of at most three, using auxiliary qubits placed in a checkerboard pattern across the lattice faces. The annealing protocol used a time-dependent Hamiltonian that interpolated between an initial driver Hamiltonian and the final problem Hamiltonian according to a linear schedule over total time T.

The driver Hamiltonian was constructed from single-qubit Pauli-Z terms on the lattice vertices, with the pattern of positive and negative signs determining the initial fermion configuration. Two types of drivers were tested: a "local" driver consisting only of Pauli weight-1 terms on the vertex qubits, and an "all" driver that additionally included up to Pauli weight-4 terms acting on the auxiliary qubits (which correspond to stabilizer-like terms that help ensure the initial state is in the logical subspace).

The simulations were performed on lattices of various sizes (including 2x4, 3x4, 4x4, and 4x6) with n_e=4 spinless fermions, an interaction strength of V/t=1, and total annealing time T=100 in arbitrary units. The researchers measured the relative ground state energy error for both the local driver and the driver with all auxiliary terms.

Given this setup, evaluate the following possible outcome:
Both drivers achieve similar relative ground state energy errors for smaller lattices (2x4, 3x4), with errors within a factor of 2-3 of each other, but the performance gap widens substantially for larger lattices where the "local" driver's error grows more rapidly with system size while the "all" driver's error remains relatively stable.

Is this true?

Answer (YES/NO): NO